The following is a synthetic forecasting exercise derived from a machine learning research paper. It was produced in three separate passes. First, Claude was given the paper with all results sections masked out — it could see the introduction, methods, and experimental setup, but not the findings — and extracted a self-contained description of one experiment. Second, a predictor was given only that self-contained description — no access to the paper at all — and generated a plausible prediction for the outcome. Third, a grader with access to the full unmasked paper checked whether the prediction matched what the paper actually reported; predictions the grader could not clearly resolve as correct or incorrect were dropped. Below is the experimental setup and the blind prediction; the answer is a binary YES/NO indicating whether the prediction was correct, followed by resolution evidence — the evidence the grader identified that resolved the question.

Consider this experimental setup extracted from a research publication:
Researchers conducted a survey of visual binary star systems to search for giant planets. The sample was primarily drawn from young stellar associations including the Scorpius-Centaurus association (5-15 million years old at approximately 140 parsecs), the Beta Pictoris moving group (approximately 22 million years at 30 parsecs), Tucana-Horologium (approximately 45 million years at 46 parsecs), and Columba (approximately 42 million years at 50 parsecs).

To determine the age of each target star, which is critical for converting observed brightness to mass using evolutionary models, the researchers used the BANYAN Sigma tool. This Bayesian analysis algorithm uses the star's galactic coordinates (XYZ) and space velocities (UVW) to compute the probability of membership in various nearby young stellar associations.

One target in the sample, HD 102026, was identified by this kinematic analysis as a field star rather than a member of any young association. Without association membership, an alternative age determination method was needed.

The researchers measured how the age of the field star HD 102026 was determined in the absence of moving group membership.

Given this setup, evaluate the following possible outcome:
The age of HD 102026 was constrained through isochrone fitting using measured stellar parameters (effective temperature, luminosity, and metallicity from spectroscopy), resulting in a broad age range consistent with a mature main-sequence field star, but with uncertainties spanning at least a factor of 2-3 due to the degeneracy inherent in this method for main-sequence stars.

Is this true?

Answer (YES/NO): NO